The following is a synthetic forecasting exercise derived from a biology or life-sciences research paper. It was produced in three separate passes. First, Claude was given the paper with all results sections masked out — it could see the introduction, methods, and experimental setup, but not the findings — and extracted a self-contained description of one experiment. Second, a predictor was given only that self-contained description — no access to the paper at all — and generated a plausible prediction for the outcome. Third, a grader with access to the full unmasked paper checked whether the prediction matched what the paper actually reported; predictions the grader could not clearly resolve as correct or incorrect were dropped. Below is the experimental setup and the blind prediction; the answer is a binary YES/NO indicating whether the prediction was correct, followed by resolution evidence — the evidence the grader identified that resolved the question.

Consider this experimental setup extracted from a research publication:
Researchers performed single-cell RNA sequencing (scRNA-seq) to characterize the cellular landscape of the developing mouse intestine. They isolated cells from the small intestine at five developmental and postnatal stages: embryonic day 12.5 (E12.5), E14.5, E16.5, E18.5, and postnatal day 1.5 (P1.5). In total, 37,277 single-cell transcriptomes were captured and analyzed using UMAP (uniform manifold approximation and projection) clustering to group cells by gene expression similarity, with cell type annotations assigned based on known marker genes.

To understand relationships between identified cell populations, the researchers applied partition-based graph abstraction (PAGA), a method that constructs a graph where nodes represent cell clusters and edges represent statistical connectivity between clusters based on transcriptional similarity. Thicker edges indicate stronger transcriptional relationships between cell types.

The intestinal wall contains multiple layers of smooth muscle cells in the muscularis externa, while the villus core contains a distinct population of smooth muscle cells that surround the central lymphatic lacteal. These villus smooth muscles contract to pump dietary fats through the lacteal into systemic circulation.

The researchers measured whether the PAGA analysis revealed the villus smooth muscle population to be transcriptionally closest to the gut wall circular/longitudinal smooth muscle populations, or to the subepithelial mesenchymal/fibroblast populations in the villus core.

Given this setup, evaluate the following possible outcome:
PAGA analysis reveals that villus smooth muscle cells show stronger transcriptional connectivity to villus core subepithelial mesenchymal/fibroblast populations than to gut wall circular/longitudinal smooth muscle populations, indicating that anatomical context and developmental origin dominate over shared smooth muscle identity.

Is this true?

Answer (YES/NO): YES